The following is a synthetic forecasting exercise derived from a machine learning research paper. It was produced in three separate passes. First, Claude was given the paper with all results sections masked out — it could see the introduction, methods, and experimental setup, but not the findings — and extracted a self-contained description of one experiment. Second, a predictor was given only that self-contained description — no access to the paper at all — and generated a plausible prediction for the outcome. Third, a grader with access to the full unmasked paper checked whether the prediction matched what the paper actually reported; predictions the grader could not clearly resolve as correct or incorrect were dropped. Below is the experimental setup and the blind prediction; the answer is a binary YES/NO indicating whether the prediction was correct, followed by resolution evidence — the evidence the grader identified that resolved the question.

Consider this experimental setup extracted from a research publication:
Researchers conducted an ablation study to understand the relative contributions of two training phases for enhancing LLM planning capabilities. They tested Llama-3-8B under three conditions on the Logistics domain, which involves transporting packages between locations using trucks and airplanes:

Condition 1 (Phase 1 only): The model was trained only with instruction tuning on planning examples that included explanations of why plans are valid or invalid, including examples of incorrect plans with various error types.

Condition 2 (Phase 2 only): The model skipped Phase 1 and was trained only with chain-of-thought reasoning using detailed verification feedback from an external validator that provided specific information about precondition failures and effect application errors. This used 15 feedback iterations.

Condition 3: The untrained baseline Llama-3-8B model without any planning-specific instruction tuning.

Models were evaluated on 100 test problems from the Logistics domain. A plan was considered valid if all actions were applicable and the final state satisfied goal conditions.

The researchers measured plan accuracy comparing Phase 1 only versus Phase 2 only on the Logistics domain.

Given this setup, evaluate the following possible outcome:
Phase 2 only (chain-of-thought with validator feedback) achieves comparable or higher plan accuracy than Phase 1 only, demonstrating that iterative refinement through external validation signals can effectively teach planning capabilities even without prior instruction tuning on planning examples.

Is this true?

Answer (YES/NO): YES